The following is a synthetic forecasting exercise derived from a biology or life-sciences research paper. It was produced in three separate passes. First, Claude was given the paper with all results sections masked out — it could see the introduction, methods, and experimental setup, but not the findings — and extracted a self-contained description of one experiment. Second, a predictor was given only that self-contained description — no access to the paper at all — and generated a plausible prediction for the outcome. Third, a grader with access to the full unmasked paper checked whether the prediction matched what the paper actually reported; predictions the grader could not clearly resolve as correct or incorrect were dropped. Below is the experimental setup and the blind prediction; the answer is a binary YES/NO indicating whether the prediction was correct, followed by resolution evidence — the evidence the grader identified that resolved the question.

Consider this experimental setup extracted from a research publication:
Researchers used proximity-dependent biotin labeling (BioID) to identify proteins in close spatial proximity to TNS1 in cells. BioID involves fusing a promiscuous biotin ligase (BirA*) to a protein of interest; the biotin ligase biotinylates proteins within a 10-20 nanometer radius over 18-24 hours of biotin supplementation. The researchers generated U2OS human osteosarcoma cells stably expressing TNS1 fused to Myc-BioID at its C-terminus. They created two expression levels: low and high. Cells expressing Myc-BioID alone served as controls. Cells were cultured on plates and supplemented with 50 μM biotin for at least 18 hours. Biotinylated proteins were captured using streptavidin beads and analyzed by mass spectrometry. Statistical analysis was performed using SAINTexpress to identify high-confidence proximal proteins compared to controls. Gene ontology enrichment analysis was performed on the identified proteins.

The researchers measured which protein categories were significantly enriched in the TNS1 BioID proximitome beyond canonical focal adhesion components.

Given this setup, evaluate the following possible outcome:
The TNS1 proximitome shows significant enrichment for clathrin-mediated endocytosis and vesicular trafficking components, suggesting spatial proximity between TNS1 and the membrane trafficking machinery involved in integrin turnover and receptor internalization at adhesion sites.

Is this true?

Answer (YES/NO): NO